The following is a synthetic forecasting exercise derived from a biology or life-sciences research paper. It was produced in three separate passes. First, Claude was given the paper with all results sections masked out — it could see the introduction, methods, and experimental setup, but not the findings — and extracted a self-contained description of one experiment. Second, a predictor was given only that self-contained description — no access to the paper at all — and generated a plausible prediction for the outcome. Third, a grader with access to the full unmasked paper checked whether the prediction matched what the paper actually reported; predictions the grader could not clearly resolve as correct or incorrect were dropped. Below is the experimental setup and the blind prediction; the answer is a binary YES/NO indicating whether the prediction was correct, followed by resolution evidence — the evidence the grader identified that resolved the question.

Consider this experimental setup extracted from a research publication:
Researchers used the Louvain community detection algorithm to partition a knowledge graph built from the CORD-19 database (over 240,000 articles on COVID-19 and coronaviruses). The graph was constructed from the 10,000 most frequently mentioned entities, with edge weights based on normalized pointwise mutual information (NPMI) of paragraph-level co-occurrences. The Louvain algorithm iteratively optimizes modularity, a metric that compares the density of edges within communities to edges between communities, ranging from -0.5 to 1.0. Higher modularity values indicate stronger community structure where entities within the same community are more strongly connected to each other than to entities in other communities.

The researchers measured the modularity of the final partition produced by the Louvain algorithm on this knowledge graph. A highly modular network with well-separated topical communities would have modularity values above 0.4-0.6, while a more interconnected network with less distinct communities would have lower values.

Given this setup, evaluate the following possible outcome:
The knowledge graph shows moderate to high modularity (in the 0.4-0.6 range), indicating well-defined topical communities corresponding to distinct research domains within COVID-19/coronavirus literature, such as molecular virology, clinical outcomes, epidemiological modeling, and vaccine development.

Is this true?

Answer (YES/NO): NO